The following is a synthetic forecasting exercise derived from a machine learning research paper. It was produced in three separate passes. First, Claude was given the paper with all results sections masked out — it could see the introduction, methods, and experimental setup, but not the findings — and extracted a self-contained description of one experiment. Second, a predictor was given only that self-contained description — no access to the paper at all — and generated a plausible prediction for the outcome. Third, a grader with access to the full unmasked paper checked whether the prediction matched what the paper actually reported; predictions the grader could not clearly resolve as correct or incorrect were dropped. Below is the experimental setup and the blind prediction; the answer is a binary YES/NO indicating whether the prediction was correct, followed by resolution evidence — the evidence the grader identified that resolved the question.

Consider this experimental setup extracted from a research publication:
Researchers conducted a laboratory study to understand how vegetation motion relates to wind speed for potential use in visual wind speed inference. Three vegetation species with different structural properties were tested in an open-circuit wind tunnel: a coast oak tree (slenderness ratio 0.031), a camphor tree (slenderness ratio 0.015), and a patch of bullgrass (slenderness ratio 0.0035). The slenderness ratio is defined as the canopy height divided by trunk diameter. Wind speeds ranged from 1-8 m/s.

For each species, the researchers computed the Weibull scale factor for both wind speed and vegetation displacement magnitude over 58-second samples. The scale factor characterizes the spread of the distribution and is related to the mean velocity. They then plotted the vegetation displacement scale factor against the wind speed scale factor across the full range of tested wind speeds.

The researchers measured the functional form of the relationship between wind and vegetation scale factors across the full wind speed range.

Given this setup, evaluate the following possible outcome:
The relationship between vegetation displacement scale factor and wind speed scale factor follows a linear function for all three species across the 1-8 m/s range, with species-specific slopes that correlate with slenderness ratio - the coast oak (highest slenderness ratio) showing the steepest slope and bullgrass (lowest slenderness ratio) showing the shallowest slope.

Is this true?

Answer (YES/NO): NO